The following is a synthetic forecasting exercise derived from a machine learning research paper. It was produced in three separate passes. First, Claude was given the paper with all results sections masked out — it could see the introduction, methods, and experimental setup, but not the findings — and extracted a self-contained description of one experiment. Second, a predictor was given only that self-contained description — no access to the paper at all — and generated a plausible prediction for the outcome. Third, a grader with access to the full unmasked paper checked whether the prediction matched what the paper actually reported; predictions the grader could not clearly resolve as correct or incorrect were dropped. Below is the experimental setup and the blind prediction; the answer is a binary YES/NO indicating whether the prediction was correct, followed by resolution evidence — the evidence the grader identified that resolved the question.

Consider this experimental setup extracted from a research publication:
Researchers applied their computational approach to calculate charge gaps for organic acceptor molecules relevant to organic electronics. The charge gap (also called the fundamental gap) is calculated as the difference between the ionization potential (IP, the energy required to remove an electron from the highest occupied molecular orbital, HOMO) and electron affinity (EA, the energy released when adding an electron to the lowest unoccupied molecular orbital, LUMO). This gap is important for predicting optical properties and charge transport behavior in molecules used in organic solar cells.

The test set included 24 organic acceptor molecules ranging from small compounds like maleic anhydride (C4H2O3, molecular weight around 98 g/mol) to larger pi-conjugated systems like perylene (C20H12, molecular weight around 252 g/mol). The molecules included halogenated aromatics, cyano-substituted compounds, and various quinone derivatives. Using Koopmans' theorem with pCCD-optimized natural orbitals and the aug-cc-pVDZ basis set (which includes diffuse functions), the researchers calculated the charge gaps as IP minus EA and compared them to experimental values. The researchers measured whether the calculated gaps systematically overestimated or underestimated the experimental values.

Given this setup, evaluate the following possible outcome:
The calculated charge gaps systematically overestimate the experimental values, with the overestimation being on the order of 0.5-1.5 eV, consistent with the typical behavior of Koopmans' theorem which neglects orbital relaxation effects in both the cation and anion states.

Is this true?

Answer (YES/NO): NO